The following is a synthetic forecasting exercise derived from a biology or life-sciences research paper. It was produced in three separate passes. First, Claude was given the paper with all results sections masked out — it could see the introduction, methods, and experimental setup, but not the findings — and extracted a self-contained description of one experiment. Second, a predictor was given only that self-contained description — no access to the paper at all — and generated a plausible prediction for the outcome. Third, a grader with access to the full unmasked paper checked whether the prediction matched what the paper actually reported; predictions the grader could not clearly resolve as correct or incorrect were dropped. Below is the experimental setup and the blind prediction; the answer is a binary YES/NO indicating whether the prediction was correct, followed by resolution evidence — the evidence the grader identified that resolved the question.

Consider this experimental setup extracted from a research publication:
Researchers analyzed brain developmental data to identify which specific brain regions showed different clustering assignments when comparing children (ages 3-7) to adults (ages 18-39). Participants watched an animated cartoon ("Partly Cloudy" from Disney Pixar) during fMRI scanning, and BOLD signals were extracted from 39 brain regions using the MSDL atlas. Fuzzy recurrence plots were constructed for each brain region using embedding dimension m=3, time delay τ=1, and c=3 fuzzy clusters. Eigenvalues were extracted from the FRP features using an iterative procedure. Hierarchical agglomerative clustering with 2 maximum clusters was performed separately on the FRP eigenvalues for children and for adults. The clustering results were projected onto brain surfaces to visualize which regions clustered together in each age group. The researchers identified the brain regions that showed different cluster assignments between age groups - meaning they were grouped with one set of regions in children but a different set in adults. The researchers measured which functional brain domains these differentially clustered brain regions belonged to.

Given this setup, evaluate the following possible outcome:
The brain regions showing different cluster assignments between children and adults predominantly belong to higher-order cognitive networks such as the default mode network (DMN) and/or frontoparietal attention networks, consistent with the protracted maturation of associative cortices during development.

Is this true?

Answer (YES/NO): NO